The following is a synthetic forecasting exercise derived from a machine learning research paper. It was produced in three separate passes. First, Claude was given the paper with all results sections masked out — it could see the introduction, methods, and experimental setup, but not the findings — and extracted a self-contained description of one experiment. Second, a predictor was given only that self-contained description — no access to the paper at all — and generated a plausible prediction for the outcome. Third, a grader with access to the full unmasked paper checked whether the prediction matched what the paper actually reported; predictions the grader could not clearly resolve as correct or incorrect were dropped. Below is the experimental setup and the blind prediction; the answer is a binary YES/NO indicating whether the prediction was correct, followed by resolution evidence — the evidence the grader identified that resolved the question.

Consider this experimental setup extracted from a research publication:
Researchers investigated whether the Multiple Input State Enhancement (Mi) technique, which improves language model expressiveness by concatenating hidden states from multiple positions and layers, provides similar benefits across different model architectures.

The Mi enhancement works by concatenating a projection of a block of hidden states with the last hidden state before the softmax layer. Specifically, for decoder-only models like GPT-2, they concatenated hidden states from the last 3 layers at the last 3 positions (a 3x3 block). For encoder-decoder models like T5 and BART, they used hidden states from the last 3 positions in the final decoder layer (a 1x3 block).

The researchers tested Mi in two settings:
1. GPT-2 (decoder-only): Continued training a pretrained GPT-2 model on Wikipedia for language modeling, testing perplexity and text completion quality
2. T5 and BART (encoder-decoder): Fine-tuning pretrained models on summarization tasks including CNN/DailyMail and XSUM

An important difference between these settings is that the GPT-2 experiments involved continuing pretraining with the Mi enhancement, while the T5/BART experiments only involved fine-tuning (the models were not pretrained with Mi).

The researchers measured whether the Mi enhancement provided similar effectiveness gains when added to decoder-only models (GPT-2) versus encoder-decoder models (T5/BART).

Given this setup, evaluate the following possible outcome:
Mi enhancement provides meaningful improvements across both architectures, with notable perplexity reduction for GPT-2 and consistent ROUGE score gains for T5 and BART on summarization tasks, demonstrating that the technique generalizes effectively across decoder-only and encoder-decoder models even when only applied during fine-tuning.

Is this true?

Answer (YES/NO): NO